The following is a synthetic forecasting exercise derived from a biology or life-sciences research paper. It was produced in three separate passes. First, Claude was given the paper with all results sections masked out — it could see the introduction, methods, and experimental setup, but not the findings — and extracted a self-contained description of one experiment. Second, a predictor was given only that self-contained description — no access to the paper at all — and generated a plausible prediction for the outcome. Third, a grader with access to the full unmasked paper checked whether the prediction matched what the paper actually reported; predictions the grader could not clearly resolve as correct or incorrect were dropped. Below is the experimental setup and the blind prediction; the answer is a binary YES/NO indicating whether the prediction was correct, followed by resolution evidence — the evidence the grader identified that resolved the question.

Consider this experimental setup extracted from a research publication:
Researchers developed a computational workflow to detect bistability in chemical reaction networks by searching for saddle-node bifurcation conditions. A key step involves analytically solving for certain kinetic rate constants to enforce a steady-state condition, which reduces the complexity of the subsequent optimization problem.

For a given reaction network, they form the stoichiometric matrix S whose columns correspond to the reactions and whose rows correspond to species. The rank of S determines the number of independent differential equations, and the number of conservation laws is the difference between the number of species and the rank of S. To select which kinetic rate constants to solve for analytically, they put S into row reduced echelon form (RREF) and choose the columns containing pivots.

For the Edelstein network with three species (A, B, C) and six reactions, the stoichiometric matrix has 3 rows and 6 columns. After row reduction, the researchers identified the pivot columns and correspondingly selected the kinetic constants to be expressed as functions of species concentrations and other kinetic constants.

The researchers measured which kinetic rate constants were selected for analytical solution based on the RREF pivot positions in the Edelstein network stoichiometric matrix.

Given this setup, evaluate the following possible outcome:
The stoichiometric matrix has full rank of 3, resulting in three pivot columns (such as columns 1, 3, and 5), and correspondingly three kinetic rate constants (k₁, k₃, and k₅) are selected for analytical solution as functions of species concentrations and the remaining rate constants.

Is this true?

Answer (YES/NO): NO